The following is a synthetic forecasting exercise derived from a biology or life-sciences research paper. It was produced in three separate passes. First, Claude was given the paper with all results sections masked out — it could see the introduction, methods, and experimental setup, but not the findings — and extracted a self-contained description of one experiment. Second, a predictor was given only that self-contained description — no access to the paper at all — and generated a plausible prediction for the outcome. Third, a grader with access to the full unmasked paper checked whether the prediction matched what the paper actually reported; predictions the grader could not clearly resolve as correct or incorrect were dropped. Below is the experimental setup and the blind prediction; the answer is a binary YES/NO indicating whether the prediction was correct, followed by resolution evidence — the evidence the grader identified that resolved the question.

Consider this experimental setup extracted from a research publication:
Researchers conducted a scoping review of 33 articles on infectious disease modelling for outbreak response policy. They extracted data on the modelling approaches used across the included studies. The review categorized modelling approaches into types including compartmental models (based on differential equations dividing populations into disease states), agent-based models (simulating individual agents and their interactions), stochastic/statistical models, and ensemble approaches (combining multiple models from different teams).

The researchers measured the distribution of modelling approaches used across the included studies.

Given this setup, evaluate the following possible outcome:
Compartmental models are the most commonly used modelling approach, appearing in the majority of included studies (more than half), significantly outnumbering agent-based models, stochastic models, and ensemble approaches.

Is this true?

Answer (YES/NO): NO